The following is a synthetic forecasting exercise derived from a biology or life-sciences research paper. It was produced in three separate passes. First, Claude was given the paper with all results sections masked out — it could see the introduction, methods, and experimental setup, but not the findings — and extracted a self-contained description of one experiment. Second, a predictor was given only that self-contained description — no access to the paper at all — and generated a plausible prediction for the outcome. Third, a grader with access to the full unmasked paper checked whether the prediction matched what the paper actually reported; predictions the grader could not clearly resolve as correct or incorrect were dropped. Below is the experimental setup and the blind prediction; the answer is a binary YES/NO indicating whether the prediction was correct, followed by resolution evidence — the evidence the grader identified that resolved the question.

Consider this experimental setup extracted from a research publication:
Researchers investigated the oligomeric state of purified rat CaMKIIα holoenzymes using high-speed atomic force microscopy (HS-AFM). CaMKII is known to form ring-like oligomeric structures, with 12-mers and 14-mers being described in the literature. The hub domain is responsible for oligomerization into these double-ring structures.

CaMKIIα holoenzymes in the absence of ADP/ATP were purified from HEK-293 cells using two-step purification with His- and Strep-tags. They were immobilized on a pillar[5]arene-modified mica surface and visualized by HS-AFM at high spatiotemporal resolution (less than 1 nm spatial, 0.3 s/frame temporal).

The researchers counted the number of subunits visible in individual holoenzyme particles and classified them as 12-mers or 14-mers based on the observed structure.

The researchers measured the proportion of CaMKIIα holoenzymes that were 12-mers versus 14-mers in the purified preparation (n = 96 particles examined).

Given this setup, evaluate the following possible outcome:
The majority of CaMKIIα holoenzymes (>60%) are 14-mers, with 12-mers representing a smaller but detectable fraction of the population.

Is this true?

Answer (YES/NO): NO